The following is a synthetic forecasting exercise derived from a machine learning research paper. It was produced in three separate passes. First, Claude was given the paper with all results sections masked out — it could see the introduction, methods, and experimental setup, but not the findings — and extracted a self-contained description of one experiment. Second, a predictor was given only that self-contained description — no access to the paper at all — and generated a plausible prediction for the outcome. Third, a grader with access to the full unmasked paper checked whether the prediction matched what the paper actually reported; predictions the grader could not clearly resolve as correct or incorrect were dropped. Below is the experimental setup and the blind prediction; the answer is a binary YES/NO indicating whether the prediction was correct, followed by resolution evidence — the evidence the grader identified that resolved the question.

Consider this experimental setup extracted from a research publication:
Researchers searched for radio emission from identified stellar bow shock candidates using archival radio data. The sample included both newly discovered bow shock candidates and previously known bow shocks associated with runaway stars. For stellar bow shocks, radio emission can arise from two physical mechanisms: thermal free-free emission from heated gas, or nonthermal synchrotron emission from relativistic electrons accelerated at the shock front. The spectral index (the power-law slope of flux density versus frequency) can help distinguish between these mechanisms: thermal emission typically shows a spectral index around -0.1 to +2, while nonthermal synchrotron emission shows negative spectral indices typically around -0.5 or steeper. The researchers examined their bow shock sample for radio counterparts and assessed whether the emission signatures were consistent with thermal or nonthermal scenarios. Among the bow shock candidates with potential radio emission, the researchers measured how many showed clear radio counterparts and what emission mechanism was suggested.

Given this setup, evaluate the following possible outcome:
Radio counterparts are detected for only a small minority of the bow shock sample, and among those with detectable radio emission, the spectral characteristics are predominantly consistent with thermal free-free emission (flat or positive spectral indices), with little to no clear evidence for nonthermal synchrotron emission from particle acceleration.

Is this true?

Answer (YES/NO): NO